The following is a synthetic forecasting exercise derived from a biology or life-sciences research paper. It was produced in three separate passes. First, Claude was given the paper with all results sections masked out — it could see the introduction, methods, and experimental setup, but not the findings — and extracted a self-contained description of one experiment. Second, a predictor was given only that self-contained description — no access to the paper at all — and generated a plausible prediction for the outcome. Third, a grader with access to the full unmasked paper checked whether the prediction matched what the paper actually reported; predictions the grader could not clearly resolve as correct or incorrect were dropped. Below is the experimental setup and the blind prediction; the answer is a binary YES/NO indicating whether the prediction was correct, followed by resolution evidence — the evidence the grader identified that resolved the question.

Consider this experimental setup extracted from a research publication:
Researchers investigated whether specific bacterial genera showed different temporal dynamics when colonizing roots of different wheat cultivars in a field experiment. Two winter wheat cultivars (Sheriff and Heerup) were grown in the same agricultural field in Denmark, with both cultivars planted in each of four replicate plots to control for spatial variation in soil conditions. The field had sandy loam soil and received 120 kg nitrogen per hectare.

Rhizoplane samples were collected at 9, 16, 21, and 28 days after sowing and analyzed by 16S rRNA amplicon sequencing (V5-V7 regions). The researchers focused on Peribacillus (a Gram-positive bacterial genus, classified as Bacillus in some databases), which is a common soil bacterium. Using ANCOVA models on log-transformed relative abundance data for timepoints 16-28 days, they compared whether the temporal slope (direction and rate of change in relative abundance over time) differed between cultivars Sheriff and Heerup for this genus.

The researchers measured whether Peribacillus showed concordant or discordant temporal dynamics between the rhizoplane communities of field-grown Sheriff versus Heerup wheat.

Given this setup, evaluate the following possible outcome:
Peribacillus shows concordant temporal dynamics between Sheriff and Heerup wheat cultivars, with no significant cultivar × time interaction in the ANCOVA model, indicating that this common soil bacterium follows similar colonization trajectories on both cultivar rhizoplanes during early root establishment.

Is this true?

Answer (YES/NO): NO